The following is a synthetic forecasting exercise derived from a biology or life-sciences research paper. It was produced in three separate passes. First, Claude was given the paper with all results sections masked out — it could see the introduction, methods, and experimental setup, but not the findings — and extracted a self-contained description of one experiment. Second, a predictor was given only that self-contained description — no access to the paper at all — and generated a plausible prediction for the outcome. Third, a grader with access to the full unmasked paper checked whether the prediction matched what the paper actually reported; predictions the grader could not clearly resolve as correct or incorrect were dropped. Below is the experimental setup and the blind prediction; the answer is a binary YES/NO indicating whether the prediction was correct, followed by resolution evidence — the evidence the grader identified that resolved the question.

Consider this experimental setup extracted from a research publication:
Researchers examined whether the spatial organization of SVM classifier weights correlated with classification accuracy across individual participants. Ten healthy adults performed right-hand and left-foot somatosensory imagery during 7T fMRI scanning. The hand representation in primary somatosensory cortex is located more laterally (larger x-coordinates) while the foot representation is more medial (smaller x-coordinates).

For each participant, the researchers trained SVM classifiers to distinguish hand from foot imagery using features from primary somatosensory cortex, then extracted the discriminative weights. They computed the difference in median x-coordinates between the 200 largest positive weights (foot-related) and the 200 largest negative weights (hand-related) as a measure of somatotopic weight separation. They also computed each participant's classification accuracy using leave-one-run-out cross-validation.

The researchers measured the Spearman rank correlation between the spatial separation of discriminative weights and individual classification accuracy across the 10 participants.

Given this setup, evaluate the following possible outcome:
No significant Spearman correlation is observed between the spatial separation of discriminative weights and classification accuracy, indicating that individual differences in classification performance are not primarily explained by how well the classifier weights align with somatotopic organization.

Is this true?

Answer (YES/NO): NO